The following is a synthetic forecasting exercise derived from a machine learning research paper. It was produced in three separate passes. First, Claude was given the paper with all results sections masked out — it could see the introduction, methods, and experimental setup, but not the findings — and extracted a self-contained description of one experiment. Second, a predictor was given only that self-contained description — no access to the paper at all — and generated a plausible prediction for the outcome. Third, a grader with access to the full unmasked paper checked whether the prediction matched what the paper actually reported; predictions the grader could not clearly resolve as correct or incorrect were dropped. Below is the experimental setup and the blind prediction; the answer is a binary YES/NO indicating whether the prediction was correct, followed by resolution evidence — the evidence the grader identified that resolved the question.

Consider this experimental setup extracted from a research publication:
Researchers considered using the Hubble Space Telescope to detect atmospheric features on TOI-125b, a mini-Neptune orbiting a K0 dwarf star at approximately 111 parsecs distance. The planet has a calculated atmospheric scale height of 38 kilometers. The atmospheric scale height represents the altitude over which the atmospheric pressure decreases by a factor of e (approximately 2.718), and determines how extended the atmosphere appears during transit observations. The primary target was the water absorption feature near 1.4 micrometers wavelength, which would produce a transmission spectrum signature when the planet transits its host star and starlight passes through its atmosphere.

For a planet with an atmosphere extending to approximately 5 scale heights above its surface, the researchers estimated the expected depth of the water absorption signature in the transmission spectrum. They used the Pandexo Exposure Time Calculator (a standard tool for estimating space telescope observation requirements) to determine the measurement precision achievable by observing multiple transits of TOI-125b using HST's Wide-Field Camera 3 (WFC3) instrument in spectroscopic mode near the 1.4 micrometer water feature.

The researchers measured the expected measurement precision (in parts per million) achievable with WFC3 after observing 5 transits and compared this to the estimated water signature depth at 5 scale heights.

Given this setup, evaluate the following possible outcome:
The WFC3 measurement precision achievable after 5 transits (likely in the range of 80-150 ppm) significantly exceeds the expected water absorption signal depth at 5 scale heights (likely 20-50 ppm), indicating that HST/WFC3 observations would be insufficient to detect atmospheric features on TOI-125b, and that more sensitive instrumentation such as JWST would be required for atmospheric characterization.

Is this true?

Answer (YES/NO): NO